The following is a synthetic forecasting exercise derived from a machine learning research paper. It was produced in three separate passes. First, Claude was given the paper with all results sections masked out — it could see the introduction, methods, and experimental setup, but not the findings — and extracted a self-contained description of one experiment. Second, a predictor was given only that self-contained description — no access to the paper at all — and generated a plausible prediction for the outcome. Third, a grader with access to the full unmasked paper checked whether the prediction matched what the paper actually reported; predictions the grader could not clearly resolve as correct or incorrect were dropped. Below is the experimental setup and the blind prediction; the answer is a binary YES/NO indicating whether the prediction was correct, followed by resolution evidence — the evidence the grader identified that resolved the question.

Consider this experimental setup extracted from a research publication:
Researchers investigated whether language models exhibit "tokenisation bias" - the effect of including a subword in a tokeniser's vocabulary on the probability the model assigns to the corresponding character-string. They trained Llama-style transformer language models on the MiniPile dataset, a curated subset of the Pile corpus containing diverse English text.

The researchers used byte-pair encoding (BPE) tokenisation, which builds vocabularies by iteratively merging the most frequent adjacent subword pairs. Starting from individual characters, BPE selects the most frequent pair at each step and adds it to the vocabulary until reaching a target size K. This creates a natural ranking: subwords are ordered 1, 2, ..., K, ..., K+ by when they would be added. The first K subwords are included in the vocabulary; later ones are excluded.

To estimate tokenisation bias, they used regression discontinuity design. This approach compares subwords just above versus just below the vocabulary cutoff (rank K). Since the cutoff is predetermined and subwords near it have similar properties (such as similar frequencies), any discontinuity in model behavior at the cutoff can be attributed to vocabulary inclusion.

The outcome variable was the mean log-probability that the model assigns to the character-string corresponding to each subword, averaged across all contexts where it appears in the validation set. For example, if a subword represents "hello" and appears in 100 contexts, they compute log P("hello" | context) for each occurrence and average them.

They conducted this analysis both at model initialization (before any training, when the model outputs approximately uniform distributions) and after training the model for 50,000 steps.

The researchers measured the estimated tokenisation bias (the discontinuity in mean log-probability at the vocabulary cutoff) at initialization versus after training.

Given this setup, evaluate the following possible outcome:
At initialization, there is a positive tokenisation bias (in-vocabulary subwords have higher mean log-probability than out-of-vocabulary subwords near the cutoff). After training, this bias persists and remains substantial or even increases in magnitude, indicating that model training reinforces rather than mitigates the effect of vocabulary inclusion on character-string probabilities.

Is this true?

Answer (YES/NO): YES